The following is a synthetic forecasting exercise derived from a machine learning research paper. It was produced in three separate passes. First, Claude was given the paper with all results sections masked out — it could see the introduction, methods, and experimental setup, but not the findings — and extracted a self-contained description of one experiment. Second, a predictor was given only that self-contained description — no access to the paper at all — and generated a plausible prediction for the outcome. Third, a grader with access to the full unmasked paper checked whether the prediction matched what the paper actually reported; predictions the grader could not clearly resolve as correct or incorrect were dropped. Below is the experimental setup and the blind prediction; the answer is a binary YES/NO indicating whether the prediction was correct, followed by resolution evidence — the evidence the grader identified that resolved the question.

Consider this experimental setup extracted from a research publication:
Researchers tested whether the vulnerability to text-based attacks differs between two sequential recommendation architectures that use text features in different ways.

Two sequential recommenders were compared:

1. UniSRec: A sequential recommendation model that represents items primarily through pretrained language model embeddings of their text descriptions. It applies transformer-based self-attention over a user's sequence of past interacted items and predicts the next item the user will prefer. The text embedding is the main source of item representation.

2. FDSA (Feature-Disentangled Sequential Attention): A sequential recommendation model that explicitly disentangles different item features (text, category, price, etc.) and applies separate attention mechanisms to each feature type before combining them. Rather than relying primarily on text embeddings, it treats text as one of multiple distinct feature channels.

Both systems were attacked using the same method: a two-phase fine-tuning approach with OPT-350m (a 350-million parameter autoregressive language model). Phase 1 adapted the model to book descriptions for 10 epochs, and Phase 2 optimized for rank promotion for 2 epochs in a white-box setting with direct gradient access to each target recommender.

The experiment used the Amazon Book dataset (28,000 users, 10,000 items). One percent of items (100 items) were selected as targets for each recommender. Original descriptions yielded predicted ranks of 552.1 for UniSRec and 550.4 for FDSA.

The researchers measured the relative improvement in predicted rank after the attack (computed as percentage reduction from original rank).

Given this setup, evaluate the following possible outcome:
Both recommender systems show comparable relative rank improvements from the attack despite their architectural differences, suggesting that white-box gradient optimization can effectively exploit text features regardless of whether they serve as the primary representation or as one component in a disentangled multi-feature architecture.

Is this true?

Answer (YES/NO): NO